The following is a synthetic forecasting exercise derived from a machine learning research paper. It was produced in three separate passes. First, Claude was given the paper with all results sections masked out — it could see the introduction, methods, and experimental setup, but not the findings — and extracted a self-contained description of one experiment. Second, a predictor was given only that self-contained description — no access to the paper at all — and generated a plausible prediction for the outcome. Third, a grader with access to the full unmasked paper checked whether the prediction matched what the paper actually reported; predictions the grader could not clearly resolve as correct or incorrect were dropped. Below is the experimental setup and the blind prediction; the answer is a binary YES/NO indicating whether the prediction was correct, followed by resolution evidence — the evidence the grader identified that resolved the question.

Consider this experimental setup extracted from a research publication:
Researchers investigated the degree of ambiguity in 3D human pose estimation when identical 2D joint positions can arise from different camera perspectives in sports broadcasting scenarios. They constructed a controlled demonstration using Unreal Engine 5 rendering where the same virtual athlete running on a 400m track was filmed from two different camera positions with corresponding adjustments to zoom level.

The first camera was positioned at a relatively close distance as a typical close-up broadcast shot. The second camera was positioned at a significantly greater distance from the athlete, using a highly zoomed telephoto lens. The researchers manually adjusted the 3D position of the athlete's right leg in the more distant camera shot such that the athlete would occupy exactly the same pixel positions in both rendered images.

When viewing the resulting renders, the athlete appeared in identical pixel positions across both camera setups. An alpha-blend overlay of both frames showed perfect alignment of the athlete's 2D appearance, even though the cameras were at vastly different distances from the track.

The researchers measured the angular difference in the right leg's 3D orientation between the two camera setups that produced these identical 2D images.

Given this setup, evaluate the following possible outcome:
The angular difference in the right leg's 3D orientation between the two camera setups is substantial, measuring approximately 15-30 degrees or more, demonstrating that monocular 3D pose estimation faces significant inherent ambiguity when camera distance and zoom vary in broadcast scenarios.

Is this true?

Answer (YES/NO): NO